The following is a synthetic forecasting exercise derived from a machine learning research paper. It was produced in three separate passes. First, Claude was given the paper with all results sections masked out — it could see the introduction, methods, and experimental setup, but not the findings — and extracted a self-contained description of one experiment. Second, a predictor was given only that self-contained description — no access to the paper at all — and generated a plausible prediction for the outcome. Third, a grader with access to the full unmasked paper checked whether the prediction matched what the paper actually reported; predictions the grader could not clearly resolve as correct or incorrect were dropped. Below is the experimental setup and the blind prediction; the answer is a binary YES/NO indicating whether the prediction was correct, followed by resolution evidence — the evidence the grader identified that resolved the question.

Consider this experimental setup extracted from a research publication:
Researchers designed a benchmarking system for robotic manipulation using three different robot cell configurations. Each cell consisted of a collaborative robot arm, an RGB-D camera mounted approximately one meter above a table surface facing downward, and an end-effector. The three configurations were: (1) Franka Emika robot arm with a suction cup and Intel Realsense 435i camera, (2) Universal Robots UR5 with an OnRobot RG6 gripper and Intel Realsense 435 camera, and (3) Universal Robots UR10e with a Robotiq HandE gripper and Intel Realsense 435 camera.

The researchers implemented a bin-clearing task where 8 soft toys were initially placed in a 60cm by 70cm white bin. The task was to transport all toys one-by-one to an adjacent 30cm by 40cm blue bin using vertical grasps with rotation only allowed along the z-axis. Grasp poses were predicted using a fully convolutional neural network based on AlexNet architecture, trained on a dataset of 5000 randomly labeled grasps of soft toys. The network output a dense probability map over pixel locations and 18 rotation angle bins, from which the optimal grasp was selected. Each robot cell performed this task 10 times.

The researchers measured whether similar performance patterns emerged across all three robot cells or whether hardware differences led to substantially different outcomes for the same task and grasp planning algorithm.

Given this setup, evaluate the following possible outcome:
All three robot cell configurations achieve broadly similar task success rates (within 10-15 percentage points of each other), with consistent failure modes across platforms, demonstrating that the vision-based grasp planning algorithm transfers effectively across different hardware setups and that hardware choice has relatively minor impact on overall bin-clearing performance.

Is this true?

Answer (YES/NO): NO